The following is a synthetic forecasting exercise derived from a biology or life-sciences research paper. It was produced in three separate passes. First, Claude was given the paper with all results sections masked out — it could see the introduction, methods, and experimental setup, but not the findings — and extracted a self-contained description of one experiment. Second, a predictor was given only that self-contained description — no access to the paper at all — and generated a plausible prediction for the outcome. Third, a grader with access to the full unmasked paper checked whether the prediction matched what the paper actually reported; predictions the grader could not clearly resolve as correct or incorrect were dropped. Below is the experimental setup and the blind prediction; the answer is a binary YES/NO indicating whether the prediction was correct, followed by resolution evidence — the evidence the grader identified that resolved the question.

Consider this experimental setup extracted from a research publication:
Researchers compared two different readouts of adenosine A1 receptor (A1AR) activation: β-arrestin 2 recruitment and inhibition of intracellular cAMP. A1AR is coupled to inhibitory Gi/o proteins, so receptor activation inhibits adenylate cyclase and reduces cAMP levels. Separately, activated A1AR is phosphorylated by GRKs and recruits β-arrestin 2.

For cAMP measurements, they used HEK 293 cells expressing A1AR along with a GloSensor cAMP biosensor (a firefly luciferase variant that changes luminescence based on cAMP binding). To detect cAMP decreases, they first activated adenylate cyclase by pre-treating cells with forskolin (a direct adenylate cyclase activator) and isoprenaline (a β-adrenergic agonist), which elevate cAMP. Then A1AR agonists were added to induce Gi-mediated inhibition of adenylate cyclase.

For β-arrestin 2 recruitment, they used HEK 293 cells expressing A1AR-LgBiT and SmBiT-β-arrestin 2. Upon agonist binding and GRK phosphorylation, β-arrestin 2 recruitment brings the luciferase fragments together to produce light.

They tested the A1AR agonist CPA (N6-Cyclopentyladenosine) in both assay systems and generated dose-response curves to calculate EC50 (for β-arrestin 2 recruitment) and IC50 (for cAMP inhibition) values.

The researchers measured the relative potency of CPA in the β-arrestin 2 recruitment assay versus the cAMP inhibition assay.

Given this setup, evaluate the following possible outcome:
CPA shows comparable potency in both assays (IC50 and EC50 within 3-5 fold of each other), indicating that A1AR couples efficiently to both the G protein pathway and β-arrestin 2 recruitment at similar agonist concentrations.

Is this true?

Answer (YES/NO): NO